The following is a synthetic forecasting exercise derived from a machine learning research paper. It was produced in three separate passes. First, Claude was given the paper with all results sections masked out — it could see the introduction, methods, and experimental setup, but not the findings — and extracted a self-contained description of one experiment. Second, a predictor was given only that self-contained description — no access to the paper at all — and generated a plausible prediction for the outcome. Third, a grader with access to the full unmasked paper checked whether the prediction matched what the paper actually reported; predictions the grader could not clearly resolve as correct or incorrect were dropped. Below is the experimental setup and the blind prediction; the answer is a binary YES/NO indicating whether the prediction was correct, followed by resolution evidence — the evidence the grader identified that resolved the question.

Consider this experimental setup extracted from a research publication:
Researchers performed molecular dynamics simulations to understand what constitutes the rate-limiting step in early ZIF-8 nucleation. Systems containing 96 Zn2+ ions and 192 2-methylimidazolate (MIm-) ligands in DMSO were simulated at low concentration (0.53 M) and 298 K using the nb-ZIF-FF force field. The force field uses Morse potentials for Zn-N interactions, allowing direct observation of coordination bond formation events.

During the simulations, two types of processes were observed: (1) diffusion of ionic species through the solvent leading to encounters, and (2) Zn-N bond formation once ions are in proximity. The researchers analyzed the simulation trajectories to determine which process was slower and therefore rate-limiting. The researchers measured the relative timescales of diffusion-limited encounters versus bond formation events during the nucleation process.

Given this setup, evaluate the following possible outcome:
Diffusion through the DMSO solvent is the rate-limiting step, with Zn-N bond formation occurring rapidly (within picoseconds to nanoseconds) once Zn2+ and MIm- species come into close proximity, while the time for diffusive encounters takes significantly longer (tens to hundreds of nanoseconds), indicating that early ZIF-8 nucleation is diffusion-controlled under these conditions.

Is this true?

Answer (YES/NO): YES